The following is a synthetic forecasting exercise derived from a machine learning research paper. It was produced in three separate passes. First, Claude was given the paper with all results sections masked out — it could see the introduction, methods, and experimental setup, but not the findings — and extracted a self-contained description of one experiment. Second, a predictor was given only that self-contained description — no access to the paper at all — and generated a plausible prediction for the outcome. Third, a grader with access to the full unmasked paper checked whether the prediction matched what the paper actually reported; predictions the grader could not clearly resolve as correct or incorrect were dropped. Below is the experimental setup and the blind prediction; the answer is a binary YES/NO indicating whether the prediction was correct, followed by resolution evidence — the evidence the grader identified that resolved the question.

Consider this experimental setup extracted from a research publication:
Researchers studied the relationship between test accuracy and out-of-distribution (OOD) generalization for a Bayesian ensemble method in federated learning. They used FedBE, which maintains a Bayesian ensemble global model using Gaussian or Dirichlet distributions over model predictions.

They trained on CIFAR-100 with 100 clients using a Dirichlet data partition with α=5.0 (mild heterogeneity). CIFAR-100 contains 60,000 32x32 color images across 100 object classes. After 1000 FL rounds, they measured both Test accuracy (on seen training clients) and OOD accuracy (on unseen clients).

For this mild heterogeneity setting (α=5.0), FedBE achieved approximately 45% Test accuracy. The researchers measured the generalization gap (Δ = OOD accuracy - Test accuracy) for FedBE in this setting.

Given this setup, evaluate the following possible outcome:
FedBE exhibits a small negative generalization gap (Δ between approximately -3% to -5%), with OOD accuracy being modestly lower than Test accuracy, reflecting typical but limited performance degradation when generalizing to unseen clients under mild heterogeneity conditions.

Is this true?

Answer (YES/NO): NO